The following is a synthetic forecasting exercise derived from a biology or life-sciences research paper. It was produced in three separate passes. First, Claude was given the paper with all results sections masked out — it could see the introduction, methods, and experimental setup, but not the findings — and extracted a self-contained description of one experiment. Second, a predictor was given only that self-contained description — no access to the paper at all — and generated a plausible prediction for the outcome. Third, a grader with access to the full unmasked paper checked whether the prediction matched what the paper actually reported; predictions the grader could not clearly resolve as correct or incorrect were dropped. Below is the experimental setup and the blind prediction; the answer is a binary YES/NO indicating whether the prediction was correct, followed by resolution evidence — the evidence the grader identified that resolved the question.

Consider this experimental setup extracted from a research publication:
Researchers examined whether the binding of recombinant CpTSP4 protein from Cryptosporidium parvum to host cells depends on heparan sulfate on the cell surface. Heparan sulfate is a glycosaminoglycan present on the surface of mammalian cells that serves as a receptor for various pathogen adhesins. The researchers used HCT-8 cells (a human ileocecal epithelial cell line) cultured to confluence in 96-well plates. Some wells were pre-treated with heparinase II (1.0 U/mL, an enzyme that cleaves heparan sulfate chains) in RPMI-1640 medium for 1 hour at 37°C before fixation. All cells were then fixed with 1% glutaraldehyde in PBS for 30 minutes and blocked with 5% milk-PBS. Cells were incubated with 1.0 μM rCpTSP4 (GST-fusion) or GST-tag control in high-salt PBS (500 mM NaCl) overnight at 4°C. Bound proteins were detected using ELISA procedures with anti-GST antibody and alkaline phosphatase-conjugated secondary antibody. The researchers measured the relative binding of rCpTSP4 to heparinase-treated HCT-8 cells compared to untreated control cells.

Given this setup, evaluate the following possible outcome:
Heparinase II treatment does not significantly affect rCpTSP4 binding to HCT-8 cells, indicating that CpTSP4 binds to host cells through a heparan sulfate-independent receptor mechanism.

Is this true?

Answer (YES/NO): NO